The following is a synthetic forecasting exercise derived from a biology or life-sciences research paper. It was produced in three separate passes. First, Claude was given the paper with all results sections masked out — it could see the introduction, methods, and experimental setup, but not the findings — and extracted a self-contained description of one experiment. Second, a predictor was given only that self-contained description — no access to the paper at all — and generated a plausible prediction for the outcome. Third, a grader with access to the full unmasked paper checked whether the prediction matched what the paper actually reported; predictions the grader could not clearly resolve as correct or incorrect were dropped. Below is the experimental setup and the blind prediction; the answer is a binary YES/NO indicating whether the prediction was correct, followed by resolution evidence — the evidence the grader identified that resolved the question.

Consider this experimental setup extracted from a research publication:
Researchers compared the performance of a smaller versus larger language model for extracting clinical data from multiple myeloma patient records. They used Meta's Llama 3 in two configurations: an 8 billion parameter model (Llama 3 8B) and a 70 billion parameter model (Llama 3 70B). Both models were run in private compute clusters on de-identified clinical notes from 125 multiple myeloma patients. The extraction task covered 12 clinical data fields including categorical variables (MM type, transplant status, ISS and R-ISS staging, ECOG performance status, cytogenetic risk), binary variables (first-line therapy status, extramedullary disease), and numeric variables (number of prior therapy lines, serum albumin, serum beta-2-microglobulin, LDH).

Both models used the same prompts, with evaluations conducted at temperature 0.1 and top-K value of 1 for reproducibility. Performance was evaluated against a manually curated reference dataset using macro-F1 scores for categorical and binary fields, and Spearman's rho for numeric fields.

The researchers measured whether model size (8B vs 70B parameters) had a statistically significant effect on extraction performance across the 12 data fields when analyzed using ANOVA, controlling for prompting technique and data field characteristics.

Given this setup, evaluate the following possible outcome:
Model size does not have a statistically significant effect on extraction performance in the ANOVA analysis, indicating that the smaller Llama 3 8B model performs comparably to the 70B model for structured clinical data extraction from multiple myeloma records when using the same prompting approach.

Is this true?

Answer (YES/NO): NO